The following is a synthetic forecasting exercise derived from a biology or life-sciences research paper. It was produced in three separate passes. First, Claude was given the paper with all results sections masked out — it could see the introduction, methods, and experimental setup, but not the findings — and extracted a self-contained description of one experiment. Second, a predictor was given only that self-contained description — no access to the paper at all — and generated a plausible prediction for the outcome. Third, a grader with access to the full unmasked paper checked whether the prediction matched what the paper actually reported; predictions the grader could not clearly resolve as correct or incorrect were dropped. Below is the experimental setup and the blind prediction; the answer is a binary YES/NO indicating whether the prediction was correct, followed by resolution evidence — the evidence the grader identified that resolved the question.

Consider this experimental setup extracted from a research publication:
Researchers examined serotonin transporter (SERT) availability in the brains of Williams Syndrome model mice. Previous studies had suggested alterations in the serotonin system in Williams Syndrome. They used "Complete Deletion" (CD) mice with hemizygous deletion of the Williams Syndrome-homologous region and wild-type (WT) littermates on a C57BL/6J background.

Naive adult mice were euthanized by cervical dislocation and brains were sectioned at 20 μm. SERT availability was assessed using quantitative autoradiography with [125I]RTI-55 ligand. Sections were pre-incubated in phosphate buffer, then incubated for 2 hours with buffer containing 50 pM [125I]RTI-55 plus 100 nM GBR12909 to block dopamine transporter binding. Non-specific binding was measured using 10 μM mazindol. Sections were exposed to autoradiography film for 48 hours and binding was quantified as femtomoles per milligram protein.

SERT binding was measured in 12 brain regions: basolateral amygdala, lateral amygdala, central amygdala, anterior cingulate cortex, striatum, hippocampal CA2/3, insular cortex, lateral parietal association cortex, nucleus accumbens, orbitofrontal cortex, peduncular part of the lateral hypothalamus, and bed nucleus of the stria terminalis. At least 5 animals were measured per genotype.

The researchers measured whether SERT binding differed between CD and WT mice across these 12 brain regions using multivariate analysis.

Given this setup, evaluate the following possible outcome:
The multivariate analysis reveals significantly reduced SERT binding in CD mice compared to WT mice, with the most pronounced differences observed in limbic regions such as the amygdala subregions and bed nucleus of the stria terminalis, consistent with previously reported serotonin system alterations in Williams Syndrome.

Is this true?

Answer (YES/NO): NO